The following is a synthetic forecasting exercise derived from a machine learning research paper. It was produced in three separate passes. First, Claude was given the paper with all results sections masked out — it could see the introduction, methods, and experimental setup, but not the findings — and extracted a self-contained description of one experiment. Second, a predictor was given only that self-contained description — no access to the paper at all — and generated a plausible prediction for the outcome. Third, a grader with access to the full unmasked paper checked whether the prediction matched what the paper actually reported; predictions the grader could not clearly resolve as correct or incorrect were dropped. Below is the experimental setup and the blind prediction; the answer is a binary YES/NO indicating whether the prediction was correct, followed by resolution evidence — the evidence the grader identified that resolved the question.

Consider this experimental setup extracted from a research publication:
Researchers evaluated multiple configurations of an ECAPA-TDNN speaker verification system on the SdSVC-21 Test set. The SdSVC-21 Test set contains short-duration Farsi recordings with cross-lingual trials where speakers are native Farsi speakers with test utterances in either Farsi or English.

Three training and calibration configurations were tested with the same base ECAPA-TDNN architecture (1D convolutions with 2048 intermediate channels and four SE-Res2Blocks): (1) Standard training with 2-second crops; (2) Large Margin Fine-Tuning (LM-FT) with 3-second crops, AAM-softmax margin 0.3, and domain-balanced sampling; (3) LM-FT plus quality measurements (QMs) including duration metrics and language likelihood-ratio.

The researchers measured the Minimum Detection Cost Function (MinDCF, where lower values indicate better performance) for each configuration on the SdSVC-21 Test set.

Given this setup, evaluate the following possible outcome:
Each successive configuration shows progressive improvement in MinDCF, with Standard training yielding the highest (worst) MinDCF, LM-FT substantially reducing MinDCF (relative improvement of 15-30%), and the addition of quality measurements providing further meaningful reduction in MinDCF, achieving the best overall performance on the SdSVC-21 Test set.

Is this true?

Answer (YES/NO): NO